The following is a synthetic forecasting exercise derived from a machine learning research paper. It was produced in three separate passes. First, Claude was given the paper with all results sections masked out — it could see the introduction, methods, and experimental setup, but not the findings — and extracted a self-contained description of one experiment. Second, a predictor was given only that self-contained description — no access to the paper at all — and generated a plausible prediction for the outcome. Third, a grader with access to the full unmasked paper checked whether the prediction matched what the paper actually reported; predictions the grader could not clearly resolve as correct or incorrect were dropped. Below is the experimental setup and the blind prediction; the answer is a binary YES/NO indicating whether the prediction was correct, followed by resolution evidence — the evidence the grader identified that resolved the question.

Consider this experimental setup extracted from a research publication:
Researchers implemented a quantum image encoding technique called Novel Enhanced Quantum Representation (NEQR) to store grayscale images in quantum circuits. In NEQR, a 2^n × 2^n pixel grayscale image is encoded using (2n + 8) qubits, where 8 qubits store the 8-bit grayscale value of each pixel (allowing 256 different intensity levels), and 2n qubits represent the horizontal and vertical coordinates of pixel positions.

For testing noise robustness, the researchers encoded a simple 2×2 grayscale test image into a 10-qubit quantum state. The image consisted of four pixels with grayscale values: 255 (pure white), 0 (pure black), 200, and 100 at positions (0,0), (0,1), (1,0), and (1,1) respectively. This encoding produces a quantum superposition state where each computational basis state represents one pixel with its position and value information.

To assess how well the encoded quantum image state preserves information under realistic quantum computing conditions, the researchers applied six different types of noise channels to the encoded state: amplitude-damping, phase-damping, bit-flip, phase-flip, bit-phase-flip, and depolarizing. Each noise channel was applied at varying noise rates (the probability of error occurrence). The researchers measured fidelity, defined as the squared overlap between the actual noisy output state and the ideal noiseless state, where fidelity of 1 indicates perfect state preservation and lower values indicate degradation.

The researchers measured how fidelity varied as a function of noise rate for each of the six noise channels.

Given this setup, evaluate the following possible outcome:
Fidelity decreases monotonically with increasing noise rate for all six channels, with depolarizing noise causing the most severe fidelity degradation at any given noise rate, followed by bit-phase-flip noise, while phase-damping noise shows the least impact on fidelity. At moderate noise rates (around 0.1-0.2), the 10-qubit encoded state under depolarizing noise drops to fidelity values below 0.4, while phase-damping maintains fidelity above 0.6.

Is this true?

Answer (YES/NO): NO